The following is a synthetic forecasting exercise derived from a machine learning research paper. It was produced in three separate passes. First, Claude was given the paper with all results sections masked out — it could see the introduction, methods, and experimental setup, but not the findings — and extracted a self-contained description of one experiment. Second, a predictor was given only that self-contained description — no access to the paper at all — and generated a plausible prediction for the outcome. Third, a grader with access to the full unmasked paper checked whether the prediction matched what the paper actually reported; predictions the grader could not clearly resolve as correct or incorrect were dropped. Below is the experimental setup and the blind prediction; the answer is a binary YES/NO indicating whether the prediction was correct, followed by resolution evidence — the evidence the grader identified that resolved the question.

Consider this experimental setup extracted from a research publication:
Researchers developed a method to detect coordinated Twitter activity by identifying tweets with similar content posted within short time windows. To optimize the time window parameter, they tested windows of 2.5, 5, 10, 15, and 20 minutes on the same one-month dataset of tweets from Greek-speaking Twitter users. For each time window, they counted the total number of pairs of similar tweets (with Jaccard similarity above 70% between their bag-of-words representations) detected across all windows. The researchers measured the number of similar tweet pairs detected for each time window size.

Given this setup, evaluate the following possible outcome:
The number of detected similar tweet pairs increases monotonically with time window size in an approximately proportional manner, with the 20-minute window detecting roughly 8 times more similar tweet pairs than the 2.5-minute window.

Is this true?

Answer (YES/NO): NO